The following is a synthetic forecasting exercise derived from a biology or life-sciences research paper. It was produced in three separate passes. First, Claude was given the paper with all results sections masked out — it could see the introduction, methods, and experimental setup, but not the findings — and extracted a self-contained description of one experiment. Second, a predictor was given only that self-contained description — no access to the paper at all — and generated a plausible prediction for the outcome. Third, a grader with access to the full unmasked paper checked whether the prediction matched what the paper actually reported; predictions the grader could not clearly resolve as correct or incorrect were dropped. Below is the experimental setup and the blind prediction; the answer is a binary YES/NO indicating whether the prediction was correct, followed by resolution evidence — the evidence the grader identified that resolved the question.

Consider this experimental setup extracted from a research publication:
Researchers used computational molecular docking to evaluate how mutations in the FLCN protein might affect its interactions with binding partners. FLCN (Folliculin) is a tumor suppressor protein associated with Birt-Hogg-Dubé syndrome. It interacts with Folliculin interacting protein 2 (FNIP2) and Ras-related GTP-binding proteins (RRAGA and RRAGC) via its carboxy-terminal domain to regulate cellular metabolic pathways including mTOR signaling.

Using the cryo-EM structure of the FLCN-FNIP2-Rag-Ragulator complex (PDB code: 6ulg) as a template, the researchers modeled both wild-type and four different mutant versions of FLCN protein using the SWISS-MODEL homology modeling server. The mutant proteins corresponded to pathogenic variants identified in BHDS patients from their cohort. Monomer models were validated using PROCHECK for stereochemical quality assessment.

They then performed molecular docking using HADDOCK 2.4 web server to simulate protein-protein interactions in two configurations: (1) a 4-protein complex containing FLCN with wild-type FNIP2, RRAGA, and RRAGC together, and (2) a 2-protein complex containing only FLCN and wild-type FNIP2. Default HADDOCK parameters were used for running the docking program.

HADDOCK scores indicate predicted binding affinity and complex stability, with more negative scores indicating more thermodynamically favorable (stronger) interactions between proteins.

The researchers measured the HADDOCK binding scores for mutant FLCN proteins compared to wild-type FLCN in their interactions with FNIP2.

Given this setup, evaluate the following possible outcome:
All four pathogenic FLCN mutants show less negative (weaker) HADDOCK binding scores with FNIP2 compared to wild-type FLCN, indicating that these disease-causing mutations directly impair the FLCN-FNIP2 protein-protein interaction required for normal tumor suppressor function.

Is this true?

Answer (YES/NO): YES